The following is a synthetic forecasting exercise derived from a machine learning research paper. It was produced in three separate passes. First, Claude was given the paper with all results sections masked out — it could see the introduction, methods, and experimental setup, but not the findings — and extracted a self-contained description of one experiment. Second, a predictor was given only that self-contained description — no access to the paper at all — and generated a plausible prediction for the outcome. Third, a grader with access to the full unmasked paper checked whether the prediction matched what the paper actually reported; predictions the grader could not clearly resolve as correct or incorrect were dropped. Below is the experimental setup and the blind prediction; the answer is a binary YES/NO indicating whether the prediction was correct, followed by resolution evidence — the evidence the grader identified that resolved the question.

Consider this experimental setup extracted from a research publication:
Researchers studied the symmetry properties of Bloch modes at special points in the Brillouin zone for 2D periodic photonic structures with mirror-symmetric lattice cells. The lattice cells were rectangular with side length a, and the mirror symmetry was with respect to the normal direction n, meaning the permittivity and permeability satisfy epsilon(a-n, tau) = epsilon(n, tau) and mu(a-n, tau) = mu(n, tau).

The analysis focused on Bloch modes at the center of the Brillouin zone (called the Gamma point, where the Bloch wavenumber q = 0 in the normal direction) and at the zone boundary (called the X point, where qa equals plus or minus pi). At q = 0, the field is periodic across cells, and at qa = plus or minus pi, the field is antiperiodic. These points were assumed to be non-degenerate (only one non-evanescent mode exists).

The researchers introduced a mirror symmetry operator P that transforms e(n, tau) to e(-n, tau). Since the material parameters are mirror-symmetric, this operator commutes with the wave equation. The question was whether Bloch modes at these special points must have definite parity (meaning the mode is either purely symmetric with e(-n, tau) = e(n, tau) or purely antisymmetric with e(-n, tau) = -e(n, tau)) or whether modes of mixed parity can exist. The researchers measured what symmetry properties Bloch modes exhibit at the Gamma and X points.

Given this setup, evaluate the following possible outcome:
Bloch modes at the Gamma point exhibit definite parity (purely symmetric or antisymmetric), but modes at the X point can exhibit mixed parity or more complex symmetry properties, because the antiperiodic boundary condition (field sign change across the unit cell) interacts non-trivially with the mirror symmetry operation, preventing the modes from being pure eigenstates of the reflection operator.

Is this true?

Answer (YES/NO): NO